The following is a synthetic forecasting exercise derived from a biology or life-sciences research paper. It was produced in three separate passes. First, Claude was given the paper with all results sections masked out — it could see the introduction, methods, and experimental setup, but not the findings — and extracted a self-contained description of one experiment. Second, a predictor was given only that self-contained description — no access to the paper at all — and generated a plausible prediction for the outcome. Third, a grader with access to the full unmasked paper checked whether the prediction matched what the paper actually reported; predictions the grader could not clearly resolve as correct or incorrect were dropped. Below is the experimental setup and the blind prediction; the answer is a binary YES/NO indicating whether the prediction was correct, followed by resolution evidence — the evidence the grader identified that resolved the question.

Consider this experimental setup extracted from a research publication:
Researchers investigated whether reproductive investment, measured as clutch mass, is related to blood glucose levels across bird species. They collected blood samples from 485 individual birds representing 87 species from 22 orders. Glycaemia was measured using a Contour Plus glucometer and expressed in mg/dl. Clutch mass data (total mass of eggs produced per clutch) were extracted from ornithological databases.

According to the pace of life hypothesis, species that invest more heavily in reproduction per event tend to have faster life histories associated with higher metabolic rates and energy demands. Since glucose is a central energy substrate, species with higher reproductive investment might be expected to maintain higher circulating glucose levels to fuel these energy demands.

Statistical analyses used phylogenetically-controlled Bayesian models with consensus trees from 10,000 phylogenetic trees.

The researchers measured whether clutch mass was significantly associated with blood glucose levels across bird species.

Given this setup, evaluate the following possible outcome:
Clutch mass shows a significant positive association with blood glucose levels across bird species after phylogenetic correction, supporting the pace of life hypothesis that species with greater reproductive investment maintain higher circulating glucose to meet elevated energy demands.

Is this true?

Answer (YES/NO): NO